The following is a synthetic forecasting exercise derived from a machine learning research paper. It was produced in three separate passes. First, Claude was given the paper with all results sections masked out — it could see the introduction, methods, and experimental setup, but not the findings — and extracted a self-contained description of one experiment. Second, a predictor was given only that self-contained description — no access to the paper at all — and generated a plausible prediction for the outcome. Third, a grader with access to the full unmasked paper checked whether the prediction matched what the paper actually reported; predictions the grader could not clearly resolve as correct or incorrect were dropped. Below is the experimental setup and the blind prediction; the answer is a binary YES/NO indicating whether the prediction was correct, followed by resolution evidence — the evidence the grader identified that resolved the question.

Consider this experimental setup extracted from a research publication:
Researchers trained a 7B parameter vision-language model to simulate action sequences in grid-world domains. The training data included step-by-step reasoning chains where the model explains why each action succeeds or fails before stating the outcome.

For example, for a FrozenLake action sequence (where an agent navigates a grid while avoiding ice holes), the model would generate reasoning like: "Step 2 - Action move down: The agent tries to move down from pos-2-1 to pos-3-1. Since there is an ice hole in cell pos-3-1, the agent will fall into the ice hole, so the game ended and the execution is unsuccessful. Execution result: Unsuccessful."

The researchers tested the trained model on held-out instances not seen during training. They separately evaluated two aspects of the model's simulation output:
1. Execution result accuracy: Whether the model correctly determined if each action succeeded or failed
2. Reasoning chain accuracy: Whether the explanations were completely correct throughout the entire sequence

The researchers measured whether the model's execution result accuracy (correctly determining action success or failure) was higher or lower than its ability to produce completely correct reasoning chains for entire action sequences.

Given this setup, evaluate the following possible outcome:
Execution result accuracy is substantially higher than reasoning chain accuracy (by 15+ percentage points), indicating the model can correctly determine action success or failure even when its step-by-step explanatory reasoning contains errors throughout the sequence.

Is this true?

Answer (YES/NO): NO